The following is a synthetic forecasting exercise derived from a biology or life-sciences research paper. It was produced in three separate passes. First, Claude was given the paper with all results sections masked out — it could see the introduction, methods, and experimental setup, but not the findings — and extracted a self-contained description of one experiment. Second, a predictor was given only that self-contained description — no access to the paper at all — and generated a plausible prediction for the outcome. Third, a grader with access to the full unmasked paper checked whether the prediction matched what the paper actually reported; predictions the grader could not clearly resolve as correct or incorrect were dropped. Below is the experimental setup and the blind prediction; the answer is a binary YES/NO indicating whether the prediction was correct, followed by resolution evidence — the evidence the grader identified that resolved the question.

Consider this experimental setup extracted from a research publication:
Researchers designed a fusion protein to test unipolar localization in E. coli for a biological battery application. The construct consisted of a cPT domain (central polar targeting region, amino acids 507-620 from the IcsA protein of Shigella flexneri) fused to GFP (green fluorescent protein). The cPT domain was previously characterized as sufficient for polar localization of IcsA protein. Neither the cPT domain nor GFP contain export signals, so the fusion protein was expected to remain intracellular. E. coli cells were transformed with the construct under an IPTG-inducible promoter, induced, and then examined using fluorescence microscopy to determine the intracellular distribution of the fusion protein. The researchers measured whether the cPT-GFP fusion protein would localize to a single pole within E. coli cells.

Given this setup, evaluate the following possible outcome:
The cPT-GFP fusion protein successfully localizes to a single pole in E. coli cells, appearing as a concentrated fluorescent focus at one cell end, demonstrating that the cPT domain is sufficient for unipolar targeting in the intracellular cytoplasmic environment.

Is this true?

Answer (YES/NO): YES